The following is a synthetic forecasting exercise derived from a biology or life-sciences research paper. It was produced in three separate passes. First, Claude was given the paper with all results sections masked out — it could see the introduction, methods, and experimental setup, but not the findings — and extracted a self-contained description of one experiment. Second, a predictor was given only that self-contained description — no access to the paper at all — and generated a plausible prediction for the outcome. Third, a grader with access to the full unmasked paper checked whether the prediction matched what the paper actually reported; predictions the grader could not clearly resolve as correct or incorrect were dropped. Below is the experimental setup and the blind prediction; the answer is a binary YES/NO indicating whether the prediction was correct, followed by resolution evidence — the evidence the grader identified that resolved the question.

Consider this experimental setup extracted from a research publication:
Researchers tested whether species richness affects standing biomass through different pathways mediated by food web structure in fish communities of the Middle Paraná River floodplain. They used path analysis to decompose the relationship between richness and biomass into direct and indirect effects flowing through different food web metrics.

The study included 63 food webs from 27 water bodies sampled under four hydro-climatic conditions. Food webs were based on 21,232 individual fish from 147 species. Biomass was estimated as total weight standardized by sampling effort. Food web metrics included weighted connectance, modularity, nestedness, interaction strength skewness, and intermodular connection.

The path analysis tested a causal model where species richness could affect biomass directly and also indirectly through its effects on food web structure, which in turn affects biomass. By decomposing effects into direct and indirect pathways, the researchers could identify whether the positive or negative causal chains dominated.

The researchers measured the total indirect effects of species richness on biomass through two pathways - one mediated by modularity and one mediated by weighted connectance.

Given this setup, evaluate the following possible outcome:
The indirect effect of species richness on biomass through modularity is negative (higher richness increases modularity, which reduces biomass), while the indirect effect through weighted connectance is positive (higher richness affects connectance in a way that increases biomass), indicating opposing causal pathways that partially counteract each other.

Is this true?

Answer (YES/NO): NO